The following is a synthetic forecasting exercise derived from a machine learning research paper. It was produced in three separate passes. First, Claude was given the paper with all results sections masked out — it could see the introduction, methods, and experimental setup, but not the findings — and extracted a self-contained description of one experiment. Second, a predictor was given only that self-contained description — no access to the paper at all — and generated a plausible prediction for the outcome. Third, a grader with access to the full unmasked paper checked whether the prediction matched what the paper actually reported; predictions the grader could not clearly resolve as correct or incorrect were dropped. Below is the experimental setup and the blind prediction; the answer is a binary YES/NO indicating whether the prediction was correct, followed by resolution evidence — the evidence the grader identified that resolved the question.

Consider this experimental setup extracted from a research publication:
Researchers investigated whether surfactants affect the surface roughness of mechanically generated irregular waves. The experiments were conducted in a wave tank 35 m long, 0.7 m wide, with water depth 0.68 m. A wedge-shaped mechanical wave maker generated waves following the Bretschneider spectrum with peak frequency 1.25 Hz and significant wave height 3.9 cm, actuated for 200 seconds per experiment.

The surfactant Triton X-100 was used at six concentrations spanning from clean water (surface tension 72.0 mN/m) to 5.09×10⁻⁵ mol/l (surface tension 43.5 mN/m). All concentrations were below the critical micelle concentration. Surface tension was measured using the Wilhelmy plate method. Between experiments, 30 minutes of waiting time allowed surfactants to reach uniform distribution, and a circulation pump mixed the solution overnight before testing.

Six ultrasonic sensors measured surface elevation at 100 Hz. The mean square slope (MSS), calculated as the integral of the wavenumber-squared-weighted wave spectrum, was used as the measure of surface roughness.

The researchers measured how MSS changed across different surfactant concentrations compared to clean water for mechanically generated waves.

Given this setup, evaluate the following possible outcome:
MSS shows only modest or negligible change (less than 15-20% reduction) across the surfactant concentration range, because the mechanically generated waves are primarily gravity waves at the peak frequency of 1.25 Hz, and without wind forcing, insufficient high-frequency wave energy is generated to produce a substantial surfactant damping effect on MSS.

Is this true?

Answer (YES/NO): NO